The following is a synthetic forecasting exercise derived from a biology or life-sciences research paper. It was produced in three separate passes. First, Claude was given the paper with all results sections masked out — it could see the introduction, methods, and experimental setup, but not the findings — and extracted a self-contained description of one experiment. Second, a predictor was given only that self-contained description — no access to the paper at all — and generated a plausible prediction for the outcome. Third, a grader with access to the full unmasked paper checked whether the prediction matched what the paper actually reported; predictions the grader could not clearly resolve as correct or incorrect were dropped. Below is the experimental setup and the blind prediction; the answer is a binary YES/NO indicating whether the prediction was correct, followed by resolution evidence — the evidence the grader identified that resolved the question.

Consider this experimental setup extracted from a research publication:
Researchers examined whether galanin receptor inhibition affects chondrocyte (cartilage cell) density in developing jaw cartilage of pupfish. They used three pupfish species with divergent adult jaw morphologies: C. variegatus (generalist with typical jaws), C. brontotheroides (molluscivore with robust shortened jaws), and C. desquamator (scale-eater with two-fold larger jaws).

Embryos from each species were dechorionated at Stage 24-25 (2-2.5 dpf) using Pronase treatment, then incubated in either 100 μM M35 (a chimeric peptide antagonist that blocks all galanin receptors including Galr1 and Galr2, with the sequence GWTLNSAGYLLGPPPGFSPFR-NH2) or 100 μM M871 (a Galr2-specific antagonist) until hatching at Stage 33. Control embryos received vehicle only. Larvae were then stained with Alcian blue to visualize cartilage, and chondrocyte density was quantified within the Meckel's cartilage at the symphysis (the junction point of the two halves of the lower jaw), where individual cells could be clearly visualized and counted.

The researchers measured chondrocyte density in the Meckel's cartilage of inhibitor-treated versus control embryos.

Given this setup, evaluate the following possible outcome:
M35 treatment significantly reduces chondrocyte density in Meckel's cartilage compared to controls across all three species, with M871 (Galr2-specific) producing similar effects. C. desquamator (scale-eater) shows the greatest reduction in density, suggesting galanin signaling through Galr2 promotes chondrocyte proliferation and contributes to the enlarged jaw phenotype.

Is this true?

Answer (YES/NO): NO